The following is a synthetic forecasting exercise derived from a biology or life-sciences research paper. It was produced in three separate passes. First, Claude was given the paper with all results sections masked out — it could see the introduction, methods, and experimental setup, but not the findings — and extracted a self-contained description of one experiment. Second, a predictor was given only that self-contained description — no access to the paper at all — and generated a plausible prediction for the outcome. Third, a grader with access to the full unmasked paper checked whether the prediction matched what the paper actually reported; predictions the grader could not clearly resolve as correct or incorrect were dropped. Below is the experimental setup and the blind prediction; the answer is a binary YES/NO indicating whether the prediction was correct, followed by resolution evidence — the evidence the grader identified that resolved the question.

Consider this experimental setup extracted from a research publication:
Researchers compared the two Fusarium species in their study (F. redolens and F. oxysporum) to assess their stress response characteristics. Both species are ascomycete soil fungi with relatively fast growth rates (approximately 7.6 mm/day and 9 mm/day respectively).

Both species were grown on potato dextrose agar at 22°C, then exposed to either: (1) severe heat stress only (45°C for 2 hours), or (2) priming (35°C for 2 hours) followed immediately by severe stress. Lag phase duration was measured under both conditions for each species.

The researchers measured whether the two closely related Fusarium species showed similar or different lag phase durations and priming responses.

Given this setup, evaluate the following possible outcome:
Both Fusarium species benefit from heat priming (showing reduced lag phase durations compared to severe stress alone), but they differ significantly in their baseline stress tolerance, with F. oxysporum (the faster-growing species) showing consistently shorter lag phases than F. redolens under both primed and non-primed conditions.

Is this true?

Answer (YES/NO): NO